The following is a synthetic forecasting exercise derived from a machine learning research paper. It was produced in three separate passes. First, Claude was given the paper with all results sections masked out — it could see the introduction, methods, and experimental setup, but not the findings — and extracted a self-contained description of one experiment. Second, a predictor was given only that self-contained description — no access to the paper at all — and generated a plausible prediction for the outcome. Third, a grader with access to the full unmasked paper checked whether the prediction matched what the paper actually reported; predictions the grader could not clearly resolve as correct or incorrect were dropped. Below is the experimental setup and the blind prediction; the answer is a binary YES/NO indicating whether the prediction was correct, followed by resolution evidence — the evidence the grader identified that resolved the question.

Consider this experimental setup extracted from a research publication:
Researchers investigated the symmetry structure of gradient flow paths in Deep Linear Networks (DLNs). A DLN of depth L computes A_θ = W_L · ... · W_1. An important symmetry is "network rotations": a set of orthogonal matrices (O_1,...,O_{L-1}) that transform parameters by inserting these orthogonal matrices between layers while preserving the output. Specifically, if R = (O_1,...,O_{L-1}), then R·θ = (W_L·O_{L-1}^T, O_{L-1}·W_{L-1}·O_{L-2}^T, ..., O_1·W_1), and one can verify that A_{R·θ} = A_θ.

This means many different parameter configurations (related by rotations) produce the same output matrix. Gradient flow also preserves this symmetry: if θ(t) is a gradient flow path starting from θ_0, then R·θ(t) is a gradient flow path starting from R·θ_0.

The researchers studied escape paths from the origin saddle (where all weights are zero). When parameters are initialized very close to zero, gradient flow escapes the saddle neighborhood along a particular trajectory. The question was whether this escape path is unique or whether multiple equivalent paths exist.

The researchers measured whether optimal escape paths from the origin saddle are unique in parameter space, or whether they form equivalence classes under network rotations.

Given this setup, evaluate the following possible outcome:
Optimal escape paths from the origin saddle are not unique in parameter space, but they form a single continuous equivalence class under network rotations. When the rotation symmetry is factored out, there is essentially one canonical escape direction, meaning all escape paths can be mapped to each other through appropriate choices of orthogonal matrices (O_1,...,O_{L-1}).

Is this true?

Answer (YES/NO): YES